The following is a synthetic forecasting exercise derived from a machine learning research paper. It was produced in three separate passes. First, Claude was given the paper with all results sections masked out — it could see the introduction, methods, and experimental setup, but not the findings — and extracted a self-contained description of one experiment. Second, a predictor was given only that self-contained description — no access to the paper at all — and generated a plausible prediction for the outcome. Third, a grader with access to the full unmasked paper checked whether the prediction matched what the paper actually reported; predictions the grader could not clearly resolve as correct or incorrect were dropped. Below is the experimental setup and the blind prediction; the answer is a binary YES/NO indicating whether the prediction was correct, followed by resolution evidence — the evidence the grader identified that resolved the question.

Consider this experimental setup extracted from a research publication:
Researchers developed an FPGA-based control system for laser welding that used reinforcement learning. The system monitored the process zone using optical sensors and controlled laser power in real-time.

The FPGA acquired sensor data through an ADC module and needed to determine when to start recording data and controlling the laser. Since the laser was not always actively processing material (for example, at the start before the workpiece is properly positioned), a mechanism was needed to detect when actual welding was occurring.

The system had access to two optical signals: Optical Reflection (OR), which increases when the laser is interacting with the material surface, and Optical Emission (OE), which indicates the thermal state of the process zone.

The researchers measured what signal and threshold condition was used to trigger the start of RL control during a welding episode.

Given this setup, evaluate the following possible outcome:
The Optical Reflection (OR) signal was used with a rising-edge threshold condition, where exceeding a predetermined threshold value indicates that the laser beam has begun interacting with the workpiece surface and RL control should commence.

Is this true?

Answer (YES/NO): YES